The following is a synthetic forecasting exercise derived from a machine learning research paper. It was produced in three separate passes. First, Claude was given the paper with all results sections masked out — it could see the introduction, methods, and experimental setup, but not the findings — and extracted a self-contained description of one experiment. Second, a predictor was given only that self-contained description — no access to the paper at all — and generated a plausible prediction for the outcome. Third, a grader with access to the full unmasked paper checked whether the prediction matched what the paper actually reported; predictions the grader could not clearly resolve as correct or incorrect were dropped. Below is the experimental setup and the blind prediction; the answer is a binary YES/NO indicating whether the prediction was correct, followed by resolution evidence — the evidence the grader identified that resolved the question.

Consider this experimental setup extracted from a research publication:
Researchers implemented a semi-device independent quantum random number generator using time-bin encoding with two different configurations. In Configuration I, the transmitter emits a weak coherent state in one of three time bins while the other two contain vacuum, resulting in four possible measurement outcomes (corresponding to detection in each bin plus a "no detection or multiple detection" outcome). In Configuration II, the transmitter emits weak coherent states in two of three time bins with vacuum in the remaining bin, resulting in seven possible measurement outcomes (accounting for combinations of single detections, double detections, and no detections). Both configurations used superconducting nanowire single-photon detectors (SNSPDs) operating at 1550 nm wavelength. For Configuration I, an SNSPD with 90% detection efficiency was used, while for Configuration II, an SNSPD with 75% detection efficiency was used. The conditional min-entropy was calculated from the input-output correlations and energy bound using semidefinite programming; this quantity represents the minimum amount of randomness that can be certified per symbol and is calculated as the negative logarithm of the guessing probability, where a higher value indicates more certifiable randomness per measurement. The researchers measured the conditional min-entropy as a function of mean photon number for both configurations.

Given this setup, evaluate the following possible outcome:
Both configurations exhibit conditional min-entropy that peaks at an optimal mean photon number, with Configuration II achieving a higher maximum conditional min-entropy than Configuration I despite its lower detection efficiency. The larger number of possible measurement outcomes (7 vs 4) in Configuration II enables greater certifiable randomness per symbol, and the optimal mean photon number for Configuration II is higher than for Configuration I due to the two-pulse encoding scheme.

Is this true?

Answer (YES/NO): NO